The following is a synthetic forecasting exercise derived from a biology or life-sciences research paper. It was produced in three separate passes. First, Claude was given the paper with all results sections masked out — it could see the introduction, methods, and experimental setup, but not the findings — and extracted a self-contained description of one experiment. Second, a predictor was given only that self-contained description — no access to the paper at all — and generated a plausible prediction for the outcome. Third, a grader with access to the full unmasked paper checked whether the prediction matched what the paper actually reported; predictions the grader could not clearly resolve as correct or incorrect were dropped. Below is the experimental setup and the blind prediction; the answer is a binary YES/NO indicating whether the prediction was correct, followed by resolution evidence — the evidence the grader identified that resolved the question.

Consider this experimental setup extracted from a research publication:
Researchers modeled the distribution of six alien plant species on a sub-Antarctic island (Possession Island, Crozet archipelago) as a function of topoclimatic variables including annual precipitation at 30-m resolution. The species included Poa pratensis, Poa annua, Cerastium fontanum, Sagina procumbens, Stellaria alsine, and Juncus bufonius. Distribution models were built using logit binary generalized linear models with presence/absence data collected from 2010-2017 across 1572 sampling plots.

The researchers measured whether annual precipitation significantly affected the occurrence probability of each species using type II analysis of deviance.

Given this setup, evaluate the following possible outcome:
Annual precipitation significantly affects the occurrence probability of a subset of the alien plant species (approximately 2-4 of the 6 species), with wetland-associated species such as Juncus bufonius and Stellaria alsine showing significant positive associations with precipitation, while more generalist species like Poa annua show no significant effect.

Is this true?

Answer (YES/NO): NO